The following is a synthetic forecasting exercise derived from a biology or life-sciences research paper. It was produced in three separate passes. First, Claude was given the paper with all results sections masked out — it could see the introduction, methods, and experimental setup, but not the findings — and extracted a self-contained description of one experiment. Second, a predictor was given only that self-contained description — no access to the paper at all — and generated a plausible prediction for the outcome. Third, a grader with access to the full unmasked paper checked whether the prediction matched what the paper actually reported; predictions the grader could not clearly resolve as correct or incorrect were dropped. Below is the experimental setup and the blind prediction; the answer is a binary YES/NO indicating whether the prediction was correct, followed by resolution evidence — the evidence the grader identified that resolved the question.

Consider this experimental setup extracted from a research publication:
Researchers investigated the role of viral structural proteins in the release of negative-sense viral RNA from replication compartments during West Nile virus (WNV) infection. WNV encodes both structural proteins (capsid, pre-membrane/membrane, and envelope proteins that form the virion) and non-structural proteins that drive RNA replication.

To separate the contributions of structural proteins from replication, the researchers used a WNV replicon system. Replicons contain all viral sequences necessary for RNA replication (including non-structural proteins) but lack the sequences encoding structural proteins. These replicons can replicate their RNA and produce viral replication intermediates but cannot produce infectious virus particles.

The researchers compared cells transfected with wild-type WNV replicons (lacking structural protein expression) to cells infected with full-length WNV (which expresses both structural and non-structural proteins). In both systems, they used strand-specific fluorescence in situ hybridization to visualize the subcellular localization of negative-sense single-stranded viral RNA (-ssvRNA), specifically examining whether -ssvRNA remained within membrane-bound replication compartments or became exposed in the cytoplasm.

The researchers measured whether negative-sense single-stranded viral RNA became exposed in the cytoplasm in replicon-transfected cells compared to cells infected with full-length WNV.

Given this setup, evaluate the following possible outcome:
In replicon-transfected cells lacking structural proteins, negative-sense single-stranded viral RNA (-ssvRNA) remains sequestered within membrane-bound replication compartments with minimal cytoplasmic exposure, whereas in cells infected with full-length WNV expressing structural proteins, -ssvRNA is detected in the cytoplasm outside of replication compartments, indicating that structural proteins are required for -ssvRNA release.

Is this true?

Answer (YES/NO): YES